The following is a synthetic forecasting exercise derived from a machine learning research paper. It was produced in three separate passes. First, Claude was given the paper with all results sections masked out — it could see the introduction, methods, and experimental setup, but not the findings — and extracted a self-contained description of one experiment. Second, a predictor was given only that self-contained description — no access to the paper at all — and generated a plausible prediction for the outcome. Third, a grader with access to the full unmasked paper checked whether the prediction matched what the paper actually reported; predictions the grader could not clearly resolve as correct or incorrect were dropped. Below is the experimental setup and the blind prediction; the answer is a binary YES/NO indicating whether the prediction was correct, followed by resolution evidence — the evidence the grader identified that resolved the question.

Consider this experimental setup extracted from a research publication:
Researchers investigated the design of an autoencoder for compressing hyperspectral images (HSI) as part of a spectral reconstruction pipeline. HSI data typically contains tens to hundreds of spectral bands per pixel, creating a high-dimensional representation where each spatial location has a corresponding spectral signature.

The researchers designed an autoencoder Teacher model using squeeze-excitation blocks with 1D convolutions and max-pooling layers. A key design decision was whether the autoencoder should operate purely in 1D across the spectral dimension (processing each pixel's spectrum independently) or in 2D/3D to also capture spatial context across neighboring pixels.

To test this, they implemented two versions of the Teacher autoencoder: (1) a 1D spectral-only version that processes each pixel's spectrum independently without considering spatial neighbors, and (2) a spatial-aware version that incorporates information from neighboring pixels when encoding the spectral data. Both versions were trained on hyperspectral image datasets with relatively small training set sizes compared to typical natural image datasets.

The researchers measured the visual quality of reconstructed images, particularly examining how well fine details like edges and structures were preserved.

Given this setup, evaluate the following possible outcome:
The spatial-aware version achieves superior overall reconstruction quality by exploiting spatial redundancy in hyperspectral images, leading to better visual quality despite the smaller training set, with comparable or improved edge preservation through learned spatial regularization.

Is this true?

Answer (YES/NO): NO